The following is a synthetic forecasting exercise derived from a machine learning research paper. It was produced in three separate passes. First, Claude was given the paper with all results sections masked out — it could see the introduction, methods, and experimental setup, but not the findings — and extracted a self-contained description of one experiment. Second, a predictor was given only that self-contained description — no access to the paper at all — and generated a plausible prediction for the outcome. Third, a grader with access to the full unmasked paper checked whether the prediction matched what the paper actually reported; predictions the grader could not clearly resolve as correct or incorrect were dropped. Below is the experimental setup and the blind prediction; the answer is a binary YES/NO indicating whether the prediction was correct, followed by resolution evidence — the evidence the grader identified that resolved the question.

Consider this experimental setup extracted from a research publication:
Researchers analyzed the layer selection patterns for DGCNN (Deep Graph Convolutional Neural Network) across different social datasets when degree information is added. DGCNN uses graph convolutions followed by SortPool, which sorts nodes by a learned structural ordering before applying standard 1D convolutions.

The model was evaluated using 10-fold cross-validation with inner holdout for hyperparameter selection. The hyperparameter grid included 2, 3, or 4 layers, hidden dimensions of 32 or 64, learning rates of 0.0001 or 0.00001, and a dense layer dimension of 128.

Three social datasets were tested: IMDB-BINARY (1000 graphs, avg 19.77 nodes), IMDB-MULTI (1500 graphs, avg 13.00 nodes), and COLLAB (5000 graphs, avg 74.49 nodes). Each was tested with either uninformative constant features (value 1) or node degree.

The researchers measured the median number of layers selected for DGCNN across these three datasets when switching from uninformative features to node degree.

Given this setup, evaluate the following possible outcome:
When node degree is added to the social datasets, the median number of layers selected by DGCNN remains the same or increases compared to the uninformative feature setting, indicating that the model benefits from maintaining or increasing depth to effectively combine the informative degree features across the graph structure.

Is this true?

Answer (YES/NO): NO